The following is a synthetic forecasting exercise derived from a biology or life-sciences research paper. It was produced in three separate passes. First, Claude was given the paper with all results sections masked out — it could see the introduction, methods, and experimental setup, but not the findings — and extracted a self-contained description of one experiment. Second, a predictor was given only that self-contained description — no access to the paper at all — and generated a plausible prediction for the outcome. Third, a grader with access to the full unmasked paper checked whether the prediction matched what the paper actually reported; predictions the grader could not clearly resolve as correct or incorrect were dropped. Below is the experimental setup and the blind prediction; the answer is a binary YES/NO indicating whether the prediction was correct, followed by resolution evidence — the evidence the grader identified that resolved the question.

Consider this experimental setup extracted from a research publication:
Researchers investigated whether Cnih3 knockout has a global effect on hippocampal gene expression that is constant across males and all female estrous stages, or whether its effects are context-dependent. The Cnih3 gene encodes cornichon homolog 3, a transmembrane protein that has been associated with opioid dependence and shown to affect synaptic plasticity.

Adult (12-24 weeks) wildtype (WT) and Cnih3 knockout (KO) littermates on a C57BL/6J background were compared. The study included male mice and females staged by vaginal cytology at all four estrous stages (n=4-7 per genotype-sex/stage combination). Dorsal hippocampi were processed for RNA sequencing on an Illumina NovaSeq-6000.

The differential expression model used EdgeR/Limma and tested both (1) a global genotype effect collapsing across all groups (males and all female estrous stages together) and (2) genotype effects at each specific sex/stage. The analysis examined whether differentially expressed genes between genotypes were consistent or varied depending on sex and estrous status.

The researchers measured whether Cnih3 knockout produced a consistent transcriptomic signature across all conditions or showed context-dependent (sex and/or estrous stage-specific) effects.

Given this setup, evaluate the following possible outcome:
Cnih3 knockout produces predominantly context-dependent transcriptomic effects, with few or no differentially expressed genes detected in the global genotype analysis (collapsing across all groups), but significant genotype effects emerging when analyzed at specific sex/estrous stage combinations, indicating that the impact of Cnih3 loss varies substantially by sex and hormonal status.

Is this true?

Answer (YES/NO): NO